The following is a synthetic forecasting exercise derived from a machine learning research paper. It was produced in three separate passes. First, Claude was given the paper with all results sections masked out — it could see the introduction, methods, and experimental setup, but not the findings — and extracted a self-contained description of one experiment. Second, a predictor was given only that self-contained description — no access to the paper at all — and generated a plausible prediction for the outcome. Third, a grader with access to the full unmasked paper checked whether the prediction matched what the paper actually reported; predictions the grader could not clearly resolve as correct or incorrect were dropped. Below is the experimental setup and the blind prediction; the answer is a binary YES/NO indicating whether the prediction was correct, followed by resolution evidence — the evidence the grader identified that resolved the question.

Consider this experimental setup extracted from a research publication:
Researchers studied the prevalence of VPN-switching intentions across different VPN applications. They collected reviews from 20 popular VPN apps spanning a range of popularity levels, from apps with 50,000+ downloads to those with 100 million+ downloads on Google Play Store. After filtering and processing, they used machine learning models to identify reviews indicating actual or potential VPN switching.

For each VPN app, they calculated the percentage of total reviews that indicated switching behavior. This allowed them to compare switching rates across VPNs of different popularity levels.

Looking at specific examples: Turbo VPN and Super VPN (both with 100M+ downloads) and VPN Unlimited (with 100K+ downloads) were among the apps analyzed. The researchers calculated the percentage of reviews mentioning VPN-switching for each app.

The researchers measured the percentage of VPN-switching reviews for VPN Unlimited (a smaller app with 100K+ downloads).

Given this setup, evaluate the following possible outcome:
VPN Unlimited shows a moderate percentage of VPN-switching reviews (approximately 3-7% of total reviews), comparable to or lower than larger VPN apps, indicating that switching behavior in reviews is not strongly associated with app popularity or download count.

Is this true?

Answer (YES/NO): NO